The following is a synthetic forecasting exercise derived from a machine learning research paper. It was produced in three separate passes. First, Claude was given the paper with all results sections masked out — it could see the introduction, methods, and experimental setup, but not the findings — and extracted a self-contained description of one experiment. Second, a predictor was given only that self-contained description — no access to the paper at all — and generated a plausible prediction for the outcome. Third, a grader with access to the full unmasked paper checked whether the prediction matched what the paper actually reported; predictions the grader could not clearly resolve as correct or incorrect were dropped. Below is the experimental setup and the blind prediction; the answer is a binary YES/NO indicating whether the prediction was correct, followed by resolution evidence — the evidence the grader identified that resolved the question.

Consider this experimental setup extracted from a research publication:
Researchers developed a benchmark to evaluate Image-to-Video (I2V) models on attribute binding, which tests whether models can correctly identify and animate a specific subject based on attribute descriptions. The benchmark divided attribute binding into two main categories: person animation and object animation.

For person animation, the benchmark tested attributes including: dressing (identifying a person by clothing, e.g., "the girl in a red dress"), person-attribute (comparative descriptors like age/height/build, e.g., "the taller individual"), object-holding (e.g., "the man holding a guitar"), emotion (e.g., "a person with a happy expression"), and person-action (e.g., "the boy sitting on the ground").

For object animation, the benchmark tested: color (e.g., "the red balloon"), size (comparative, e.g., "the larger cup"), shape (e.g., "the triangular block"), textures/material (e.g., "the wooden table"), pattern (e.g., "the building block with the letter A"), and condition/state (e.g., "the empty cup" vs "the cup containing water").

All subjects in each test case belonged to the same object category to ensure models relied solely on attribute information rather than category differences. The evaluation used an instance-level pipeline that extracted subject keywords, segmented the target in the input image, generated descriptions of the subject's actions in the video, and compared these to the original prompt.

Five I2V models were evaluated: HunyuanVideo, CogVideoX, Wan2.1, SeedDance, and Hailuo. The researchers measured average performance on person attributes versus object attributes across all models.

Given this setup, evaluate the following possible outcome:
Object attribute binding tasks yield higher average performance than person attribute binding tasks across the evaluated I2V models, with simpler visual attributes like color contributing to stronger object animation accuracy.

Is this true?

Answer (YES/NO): NO